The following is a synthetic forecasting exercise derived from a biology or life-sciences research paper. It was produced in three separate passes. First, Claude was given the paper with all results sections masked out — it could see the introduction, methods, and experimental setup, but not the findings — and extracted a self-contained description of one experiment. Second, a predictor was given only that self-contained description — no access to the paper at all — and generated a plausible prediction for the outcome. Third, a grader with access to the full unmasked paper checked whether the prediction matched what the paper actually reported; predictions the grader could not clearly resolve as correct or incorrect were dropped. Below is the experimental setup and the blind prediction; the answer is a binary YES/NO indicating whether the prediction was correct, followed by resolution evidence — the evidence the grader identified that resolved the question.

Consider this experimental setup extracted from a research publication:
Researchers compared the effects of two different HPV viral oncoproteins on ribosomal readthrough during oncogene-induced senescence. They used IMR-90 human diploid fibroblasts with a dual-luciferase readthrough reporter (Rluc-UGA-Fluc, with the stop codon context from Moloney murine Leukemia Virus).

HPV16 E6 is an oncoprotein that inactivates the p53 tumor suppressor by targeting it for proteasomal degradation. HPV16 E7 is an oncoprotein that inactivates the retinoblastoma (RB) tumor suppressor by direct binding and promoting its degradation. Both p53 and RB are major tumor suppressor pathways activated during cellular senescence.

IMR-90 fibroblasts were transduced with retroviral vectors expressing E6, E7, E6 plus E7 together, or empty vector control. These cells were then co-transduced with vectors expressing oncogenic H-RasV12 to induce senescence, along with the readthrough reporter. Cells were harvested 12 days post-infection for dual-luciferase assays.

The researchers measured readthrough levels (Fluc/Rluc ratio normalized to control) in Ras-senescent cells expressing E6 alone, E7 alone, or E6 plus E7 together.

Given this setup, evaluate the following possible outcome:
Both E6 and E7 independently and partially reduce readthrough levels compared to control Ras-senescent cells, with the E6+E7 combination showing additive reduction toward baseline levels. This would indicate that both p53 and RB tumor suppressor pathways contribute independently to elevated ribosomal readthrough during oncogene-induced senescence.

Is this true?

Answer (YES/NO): NO